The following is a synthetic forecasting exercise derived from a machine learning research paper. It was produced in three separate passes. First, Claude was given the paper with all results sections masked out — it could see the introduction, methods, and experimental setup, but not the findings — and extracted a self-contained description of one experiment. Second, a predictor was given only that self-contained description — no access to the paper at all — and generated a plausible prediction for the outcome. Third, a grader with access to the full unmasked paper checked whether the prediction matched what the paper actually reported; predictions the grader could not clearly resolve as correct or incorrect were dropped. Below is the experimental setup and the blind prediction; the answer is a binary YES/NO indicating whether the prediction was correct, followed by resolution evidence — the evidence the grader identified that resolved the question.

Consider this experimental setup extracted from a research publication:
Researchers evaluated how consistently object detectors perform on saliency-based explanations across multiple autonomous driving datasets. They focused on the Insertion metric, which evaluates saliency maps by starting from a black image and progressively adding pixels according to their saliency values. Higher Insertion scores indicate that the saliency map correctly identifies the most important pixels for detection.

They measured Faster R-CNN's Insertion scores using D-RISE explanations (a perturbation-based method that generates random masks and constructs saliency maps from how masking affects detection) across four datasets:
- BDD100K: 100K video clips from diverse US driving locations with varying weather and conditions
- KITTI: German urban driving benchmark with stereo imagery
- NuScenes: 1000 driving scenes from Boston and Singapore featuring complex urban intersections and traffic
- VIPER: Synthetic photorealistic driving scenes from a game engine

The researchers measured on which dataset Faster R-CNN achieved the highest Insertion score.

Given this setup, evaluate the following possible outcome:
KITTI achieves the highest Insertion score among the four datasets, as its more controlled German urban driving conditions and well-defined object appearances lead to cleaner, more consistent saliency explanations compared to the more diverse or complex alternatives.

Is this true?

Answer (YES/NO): NO